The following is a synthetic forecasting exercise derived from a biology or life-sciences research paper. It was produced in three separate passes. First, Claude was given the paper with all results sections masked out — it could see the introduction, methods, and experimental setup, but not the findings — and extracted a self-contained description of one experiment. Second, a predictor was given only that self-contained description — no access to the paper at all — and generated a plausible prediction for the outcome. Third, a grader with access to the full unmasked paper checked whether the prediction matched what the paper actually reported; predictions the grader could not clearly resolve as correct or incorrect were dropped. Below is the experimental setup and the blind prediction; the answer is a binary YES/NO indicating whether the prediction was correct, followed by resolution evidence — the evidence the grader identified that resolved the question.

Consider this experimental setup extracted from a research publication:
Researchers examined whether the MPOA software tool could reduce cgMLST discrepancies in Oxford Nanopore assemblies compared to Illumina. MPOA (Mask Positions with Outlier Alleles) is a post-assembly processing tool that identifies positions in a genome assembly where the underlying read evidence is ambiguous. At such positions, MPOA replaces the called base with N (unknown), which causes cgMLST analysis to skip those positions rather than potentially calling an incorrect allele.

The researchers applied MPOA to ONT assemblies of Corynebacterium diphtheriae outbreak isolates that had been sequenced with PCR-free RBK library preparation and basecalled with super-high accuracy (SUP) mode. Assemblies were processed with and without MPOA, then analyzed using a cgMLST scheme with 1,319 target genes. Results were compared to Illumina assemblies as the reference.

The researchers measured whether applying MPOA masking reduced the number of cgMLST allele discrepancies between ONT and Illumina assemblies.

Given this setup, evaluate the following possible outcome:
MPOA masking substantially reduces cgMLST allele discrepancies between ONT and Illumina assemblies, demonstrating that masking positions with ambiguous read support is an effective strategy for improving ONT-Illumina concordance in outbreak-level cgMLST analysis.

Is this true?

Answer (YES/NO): NO